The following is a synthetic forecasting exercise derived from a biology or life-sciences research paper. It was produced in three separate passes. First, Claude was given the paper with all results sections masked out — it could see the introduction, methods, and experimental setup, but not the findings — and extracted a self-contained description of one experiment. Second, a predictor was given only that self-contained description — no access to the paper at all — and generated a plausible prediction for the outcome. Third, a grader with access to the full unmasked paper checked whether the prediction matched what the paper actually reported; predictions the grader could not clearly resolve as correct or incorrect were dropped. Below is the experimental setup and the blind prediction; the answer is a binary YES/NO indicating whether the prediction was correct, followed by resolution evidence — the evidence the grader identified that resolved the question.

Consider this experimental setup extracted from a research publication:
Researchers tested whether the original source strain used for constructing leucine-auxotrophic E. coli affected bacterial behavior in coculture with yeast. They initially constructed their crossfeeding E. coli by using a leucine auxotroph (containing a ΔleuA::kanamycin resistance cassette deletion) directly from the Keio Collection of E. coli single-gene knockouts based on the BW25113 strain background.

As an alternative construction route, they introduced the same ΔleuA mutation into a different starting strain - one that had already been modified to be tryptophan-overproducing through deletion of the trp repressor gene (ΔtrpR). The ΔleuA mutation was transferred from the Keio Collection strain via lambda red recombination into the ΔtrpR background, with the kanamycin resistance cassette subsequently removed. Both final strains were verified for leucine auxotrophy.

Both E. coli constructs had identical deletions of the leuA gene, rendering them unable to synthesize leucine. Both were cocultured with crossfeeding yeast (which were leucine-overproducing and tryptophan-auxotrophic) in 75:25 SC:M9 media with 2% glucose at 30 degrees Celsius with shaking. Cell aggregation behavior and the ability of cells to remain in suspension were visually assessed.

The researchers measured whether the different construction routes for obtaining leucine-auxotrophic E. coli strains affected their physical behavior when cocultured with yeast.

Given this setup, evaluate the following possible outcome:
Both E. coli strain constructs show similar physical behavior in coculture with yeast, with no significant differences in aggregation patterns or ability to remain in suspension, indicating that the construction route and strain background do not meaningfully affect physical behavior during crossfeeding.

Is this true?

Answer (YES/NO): NO